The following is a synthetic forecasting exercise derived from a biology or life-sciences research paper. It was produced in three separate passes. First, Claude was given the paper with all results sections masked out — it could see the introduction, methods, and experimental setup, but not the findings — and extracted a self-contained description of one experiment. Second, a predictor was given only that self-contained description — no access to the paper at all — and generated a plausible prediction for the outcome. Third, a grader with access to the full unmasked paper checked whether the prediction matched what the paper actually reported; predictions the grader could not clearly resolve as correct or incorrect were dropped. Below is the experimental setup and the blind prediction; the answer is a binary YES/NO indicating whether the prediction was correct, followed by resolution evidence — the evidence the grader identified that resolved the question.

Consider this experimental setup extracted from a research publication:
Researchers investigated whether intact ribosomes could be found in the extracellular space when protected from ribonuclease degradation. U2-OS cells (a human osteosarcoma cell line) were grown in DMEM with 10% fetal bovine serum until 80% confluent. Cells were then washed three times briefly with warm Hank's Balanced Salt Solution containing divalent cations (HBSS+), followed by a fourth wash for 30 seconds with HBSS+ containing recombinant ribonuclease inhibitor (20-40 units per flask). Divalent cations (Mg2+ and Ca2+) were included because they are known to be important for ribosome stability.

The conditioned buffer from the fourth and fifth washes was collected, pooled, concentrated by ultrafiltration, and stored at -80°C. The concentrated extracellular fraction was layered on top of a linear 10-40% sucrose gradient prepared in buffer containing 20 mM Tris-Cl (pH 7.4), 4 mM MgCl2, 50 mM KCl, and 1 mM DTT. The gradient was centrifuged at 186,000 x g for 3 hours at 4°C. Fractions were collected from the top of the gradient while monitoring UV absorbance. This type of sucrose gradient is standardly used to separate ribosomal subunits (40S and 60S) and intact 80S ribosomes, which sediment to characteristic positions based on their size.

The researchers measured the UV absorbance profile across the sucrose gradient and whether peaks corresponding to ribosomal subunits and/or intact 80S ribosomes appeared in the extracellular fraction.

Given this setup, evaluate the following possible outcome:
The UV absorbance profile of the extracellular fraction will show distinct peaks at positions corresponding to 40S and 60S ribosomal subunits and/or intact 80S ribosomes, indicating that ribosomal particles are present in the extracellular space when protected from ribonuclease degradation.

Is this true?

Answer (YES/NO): YES